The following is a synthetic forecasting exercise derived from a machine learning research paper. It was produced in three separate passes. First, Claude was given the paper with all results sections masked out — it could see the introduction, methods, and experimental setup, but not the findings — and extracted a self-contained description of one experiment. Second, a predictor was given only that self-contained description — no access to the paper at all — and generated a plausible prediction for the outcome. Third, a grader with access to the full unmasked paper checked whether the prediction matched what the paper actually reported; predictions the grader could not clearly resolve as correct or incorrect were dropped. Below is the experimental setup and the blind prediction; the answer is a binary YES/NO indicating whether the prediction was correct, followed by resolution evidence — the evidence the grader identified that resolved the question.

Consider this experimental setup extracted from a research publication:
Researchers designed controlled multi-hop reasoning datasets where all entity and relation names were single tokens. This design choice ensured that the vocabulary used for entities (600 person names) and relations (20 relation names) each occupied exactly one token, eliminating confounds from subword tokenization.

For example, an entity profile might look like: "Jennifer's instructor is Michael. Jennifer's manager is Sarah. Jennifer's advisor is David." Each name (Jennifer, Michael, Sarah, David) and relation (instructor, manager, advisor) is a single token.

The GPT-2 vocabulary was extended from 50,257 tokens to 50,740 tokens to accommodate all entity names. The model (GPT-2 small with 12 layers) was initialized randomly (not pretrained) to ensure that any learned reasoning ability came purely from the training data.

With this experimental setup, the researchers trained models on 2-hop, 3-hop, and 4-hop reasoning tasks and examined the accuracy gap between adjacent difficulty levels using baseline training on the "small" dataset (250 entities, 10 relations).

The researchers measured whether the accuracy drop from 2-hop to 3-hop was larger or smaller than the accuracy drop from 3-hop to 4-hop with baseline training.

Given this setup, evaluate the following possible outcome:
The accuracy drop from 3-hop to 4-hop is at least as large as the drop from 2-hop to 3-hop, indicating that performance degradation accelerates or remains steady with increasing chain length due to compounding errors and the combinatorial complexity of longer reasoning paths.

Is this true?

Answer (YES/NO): NO